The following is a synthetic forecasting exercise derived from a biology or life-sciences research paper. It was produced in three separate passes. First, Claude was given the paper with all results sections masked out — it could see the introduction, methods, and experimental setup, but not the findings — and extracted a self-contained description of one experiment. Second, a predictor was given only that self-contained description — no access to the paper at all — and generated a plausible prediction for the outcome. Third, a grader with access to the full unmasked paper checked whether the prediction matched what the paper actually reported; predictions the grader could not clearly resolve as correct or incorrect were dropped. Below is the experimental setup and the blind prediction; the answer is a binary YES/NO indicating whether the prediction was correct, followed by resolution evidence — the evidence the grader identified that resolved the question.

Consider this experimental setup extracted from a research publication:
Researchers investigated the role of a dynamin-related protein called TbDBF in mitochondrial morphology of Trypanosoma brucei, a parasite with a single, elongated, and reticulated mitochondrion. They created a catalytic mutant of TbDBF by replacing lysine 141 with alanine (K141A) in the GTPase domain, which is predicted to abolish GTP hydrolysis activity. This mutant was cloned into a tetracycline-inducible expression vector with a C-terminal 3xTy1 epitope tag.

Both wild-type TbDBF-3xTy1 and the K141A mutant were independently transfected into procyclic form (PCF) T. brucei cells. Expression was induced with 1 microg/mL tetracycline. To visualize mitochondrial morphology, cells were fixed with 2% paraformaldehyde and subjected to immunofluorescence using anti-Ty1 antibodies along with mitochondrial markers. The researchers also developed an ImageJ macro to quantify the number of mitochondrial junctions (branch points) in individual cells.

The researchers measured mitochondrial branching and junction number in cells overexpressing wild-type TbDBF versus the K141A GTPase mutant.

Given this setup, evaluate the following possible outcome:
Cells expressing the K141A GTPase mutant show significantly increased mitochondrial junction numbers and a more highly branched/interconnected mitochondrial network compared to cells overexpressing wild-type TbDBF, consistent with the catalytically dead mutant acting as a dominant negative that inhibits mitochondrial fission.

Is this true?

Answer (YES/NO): NO